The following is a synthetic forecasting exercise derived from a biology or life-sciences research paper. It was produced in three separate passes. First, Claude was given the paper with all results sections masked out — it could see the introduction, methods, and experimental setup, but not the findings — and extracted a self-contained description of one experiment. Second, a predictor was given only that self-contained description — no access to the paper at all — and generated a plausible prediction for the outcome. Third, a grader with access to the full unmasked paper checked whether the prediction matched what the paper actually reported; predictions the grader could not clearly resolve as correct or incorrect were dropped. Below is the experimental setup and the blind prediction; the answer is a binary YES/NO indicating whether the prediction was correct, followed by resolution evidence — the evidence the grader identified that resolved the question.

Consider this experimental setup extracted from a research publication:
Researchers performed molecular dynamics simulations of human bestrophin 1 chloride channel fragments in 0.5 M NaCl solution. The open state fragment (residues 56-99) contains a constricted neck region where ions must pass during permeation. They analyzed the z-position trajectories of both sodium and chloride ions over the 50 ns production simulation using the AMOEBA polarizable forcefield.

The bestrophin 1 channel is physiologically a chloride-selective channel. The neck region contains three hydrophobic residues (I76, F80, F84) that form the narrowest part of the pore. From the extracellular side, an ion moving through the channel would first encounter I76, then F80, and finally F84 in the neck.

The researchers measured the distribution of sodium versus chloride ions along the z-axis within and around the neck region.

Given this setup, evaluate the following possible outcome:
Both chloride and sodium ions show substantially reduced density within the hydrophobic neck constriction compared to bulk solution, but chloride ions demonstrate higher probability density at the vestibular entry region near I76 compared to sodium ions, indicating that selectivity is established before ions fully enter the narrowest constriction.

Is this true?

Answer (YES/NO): NO